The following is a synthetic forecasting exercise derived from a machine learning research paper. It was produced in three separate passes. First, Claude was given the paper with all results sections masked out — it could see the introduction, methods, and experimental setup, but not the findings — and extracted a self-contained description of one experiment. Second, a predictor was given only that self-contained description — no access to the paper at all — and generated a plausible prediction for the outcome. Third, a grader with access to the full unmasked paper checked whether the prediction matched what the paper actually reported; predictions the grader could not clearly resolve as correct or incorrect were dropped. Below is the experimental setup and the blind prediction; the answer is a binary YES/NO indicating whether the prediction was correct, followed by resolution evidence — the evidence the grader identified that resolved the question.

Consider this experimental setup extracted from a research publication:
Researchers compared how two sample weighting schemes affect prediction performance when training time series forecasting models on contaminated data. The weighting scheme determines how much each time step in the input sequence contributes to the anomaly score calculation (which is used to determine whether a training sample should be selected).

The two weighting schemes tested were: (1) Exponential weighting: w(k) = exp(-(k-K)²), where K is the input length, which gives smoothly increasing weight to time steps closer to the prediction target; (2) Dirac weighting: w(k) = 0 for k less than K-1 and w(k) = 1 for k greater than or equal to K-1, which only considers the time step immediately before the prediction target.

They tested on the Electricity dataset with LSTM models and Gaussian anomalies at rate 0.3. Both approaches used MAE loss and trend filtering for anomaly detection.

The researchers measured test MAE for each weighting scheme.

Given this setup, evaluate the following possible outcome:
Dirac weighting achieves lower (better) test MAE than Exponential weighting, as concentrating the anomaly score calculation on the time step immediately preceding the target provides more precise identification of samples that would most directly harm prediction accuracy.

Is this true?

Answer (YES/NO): YES